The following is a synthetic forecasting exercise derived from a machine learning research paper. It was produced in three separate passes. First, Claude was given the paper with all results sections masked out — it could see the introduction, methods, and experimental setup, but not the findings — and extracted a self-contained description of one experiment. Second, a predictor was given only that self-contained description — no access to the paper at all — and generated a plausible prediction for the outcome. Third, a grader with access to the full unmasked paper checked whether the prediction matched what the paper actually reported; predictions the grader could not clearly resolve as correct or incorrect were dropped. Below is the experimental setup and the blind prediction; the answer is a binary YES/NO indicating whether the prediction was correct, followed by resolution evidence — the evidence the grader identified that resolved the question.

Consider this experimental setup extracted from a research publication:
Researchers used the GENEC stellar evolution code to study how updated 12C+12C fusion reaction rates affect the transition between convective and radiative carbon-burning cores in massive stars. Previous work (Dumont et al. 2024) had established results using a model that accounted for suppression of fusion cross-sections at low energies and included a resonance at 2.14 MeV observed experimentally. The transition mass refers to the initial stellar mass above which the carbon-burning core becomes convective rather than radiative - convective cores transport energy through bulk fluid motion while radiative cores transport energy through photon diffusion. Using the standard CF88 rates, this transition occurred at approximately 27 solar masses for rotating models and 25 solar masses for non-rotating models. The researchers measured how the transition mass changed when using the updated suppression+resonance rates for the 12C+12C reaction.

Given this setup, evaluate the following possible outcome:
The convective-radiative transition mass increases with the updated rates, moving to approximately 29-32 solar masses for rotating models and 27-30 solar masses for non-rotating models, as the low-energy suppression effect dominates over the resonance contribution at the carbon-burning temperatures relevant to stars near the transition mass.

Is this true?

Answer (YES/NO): NO